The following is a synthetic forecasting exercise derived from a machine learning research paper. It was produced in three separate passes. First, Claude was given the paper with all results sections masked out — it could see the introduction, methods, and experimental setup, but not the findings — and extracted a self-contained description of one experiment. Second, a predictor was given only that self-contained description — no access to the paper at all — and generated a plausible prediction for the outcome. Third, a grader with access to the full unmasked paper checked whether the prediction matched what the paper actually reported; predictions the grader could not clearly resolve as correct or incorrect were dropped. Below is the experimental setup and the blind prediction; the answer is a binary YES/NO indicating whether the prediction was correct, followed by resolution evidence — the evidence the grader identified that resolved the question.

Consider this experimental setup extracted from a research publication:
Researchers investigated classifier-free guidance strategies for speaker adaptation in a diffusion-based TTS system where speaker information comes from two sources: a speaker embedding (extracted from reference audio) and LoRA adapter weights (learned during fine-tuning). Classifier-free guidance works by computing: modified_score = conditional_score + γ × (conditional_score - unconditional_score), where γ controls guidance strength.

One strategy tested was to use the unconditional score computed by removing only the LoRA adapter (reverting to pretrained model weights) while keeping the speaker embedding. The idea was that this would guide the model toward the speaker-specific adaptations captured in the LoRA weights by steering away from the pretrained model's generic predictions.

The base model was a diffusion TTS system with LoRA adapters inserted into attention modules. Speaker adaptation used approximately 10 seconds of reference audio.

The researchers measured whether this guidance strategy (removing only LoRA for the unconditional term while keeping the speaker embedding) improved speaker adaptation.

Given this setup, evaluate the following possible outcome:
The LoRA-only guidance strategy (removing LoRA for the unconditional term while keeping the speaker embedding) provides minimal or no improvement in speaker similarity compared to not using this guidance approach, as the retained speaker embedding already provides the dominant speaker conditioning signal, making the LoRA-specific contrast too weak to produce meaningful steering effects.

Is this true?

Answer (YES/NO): NO